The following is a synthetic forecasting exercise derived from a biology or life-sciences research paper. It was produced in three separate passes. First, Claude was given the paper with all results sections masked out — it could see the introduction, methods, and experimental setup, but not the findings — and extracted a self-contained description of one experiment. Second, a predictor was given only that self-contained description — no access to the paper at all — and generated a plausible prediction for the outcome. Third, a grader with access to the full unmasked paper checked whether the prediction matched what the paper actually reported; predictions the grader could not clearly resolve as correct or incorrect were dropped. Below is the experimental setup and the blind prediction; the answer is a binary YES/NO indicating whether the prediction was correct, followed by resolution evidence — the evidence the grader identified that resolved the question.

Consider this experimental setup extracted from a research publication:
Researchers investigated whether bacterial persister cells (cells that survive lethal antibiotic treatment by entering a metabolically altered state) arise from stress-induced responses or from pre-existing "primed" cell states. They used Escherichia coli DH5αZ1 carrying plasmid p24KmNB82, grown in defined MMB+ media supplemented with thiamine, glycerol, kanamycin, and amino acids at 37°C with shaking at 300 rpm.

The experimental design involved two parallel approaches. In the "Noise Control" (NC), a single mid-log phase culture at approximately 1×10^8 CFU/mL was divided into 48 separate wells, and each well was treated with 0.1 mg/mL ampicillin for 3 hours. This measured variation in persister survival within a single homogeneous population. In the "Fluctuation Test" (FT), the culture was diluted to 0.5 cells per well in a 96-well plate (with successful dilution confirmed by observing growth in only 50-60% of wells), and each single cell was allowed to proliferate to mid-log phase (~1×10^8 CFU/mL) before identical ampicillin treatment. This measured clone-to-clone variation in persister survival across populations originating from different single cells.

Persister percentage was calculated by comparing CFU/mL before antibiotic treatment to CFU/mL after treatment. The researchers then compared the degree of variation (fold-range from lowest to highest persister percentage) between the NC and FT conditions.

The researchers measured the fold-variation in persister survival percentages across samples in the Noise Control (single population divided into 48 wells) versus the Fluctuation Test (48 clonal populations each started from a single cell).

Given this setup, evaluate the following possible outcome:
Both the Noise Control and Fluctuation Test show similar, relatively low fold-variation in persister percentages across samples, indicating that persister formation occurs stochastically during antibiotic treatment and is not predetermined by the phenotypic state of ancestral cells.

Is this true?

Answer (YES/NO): NO